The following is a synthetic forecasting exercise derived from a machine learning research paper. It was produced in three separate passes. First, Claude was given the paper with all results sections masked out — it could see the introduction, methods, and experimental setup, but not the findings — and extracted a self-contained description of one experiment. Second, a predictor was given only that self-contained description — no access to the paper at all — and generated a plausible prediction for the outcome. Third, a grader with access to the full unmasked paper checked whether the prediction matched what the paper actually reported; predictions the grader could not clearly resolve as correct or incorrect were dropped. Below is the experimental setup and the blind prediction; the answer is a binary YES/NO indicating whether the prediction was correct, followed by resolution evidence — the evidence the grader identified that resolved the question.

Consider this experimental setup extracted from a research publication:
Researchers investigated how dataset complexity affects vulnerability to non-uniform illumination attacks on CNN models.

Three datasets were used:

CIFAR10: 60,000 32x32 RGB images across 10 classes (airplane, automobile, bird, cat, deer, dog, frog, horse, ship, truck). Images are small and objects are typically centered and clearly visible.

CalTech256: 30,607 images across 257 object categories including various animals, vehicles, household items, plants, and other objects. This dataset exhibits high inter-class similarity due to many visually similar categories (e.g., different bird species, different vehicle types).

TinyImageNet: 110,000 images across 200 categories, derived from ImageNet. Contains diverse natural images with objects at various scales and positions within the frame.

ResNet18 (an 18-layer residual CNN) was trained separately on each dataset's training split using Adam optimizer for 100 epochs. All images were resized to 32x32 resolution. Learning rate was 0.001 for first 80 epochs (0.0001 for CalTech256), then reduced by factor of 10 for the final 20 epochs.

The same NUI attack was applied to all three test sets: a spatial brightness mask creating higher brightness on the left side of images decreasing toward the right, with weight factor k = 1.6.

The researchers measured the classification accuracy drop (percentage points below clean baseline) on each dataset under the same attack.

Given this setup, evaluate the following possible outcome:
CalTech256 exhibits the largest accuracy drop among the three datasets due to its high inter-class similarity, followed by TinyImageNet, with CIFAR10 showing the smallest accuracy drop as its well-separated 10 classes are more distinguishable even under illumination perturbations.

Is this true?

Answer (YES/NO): NO